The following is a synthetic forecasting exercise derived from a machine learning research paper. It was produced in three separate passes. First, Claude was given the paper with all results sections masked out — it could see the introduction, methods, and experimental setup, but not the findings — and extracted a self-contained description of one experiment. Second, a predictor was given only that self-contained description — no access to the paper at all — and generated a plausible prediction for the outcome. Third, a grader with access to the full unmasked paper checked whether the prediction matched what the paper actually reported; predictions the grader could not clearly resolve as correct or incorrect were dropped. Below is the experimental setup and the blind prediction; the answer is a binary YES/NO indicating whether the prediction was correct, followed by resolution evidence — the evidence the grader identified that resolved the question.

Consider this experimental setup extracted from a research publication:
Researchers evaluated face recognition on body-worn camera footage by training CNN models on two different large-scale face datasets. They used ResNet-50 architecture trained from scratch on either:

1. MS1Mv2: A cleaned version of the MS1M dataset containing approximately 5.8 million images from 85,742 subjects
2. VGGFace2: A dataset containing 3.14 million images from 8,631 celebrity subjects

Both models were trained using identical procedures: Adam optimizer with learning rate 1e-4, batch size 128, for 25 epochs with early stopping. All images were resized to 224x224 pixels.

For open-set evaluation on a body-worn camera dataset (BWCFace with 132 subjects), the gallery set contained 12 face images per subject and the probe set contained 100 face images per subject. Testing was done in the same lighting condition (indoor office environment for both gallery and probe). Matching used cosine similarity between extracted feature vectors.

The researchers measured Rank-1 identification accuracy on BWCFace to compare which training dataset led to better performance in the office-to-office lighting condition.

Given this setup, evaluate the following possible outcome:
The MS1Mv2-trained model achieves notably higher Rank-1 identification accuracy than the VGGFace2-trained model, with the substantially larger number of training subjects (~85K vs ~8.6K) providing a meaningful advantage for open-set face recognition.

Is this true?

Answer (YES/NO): NO